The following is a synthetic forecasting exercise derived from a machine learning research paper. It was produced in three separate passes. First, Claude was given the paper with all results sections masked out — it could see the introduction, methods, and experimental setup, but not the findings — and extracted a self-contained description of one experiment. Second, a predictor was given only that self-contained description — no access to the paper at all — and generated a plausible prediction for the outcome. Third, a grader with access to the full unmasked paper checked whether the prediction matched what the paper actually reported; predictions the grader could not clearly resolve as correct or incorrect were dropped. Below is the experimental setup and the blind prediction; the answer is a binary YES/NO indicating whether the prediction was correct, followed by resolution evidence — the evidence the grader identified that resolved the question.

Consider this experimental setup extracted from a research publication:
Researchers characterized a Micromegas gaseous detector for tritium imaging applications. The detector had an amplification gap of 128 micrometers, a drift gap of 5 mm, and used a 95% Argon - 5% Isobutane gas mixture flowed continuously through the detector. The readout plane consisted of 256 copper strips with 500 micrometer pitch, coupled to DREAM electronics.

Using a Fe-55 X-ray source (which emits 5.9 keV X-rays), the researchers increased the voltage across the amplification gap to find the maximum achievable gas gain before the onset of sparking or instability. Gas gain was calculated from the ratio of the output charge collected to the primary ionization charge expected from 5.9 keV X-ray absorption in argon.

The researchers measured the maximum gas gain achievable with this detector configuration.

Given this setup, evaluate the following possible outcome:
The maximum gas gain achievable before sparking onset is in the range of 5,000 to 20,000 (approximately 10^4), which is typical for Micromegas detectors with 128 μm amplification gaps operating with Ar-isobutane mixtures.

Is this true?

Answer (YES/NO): YES